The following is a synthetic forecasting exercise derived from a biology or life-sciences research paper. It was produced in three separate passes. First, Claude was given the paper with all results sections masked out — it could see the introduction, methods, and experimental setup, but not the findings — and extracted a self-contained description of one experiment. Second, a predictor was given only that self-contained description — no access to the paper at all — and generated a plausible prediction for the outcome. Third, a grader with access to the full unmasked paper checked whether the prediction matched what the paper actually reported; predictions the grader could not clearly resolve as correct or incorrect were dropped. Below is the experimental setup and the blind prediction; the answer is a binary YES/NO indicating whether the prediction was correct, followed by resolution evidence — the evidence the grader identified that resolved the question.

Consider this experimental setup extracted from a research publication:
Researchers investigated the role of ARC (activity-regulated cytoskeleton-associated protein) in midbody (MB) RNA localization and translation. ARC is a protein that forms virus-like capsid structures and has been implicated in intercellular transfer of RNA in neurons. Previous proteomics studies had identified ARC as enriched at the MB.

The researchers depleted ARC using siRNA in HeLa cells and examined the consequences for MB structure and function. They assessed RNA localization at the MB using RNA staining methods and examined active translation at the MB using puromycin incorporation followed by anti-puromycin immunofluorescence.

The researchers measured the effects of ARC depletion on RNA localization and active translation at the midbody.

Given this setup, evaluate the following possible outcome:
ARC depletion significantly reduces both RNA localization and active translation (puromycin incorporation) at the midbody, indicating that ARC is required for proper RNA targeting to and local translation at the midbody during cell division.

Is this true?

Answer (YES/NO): YES